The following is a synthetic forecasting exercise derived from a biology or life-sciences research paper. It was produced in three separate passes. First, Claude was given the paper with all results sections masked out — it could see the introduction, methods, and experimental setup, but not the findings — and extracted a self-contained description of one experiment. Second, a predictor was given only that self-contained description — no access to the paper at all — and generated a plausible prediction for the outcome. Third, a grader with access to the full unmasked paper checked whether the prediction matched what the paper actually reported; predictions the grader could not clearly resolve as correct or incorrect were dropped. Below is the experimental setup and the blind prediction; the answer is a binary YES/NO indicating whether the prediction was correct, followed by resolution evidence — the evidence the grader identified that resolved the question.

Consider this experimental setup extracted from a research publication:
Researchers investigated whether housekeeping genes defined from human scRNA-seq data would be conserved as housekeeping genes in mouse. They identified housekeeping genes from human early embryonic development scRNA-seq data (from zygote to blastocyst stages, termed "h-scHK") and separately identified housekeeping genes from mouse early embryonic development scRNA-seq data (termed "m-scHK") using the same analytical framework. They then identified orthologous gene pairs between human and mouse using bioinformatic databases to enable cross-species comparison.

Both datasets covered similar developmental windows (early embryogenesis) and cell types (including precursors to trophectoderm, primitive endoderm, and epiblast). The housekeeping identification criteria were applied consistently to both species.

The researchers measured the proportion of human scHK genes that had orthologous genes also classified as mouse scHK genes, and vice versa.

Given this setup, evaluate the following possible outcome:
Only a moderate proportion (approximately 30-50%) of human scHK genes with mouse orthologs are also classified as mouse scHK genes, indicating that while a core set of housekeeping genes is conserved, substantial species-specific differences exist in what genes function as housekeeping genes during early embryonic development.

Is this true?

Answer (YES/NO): NO